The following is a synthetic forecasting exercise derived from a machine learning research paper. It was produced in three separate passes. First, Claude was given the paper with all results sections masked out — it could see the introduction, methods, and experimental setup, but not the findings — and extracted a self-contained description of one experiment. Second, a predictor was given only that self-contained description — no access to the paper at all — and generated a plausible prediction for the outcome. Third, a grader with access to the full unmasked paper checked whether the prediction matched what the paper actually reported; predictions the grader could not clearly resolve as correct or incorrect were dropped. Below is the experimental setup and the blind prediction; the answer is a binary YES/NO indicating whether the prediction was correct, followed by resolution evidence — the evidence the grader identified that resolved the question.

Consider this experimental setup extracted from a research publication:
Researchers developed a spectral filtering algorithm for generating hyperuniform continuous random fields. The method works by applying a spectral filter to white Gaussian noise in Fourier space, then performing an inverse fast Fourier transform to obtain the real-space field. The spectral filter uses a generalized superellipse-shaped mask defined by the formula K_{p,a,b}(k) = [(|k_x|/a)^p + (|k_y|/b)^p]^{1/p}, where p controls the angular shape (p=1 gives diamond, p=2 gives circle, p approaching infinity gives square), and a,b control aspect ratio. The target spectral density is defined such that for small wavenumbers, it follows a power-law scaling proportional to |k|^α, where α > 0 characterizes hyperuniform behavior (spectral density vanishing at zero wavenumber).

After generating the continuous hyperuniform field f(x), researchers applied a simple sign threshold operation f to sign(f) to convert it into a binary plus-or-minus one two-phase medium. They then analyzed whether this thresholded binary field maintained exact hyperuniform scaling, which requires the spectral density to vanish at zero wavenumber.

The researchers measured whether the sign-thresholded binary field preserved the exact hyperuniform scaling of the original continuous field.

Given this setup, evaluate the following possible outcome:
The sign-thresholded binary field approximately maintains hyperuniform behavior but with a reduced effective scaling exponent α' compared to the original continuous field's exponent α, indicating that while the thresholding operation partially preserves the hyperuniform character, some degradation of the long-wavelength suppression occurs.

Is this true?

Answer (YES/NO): NO